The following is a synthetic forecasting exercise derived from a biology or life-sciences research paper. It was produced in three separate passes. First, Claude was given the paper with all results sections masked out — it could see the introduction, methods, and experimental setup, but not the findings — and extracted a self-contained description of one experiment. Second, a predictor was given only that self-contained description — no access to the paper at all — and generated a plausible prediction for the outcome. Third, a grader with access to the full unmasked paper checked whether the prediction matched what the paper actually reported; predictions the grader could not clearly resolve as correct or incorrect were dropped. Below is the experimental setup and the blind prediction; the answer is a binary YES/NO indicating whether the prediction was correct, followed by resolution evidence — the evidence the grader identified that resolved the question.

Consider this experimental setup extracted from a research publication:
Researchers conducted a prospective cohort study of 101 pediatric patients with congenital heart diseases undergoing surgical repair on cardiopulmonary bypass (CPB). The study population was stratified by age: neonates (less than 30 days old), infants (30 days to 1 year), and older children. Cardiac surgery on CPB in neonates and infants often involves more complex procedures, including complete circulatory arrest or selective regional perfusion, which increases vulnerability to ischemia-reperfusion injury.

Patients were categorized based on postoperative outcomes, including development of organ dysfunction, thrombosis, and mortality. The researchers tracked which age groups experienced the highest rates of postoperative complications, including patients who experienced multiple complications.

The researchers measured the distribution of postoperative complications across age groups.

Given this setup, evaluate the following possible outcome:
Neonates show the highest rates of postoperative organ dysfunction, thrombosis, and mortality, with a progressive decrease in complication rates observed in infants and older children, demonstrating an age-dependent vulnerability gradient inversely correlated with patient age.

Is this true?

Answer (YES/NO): NO